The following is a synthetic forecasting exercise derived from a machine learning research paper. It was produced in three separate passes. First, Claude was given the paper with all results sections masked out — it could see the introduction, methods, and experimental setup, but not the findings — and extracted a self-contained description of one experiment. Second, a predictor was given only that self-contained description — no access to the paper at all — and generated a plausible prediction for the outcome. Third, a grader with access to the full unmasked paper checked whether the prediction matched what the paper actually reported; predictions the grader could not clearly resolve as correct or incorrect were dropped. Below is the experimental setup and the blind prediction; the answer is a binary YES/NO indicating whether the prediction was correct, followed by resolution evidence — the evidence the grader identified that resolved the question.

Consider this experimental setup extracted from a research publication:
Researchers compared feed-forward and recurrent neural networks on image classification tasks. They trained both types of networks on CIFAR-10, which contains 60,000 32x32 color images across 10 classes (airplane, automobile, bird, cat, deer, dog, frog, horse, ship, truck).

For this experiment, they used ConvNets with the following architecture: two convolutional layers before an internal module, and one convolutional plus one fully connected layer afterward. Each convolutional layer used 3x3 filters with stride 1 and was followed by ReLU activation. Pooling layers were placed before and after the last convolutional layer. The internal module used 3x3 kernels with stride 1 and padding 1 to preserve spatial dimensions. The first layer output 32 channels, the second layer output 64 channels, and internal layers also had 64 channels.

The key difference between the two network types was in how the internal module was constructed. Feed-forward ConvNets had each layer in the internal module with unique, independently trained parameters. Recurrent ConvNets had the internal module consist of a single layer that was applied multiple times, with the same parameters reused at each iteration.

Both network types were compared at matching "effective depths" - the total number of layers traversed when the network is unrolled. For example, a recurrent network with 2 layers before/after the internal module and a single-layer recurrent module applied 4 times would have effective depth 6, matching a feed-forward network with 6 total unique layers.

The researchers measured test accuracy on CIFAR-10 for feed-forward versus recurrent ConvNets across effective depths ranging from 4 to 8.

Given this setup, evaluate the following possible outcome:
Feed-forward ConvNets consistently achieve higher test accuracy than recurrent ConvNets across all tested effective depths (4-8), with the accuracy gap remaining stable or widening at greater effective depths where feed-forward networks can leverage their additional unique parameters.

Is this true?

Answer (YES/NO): NO